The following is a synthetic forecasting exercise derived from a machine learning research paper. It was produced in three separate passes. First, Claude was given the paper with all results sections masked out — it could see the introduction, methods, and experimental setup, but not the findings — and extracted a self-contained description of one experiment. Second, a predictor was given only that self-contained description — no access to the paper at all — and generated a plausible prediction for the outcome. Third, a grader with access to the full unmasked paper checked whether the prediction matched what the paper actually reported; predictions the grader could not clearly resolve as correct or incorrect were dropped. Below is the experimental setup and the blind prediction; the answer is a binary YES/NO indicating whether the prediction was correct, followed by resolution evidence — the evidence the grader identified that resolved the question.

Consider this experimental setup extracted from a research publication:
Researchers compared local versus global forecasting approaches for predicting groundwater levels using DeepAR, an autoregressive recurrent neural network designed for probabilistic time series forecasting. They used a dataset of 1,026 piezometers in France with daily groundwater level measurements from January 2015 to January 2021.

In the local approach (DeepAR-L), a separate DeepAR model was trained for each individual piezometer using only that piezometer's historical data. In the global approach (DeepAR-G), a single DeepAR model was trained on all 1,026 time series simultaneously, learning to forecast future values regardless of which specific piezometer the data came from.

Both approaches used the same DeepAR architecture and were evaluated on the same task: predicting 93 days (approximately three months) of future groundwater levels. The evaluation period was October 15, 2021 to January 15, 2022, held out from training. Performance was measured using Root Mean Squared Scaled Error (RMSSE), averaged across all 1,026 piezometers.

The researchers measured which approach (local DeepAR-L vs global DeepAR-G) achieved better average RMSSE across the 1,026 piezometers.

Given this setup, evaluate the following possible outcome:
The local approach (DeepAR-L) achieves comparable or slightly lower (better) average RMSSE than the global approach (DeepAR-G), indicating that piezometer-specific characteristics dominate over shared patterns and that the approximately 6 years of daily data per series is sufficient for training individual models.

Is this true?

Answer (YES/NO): NO